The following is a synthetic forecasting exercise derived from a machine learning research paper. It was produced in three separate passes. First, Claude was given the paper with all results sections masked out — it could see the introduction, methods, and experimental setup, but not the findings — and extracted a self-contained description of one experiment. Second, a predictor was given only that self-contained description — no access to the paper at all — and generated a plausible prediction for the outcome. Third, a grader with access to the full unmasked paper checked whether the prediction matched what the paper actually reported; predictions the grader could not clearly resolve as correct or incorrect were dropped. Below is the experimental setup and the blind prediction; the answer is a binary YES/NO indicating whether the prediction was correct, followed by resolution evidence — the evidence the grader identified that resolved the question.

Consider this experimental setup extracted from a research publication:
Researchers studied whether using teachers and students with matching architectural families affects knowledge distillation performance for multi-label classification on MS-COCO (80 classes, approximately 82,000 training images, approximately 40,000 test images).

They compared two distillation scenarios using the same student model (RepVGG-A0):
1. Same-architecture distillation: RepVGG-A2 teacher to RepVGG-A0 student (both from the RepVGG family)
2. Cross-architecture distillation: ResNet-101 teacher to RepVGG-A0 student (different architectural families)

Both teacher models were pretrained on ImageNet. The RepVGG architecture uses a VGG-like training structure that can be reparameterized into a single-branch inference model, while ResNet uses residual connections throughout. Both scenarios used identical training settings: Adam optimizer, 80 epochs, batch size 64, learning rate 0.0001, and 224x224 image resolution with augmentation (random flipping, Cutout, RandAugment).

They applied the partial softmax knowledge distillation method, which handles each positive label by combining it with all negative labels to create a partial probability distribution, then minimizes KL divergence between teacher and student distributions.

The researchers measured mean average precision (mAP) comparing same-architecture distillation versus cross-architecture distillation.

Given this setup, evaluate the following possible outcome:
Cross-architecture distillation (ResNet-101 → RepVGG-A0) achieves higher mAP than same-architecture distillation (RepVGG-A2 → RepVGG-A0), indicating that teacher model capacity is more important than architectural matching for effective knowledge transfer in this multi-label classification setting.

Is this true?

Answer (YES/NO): NO